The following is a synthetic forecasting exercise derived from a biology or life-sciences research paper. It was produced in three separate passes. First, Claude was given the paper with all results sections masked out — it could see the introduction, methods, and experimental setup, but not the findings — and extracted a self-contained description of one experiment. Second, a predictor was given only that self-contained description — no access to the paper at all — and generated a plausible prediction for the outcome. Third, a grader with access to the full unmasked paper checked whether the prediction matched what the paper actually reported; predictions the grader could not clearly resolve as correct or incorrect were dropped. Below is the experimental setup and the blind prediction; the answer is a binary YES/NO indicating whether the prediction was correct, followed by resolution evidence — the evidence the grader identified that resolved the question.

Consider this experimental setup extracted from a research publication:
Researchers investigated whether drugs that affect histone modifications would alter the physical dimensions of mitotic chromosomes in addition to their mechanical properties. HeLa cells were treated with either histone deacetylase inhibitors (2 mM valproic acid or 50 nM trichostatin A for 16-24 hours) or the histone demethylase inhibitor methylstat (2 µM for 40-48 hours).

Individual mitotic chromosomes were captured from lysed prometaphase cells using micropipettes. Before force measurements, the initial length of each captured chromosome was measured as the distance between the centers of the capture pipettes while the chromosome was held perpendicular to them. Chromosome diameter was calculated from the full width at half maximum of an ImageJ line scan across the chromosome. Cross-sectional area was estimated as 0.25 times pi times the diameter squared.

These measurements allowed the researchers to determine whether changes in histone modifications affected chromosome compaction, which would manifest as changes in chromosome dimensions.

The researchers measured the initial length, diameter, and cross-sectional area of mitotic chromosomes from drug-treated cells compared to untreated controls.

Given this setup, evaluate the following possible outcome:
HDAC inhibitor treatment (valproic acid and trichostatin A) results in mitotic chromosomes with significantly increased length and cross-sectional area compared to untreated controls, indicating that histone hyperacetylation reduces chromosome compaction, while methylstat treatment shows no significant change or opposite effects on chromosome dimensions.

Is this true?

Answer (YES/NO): NO